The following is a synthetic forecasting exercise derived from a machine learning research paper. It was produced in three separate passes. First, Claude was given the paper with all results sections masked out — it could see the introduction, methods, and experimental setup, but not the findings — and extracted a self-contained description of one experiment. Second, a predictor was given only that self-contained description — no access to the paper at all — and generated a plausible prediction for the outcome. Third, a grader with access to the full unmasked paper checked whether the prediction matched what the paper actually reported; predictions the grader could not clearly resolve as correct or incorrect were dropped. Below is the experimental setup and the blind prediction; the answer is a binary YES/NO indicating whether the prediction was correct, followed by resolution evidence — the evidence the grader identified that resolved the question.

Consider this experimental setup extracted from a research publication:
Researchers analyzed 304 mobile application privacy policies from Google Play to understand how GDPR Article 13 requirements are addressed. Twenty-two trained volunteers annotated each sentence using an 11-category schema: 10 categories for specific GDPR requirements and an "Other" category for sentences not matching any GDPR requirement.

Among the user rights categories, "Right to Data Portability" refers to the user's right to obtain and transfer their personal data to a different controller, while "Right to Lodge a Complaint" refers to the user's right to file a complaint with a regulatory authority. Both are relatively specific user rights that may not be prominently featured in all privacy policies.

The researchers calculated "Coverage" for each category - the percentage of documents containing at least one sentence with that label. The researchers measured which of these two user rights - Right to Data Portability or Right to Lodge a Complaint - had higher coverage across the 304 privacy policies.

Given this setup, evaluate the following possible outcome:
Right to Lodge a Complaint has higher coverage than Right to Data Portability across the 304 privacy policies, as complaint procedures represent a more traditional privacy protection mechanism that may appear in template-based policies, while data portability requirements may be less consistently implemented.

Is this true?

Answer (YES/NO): YES